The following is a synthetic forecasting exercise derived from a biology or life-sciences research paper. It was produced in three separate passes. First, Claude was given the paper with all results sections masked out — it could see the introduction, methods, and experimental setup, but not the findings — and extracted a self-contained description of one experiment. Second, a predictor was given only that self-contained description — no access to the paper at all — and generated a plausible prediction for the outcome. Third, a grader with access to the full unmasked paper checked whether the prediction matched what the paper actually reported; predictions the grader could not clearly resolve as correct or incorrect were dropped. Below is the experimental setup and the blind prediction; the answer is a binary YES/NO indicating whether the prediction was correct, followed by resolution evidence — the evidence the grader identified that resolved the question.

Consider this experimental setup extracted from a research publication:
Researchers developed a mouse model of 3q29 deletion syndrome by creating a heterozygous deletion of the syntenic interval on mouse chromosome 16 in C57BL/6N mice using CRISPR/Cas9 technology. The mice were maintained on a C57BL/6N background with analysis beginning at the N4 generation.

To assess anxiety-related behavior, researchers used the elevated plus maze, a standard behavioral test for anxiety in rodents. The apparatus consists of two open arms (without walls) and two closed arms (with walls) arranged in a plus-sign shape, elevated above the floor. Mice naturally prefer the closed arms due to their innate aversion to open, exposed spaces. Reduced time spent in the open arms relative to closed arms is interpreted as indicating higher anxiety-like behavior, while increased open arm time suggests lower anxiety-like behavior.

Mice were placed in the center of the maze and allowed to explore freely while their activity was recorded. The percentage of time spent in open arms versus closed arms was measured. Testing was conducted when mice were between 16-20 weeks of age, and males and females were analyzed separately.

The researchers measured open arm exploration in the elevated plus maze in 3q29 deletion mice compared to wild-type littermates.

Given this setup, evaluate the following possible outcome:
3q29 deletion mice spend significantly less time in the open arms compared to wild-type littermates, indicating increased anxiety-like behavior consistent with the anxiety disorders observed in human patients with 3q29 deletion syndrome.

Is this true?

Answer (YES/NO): NO